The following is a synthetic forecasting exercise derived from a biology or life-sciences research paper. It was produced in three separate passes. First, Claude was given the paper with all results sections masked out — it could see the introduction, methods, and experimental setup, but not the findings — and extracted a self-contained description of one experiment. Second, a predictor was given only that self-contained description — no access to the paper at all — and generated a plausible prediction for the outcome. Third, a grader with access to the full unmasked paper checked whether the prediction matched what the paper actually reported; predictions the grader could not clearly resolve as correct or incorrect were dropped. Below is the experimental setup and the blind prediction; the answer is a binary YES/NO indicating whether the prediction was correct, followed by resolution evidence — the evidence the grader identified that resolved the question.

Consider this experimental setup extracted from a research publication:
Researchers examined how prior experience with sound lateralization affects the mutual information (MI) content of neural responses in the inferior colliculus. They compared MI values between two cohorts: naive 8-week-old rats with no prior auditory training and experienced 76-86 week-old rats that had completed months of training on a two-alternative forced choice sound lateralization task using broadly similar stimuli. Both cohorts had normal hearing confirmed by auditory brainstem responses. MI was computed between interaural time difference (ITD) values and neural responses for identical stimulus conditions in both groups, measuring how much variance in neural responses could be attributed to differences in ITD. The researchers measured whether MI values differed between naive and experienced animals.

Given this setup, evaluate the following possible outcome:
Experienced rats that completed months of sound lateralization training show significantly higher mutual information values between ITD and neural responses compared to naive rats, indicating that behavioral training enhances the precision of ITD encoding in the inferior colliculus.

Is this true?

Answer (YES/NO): YES